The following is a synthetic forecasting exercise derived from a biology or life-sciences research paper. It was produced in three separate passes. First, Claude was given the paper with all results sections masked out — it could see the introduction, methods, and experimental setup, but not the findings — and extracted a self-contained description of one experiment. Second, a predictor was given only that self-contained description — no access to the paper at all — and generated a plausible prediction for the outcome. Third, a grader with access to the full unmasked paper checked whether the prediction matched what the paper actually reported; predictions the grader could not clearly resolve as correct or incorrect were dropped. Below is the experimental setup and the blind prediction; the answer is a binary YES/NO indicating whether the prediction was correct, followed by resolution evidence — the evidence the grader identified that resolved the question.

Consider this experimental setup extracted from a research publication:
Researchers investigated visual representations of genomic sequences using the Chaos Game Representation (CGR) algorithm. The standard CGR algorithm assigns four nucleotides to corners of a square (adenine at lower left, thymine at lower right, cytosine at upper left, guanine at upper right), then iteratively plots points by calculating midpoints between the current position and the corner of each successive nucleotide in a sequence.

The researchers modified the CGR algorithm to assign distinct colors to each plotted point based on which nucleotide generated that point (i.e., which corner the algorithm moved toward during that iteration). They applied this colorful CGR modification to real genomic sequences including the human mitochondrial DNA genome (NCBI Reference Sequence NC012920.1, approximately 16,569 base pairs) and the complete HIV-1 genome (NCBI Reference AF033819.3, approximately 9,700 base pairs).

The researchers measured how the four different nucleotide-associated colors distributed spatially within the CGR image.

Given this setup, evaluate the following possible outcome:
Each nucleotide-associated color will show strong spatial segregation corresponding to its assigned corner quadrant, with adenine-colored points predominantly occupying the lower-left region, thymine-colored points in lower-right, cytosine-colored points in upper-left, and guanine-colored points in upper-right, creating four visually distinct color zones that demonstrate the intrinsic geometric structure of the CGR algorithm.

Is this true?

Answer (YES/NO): YES